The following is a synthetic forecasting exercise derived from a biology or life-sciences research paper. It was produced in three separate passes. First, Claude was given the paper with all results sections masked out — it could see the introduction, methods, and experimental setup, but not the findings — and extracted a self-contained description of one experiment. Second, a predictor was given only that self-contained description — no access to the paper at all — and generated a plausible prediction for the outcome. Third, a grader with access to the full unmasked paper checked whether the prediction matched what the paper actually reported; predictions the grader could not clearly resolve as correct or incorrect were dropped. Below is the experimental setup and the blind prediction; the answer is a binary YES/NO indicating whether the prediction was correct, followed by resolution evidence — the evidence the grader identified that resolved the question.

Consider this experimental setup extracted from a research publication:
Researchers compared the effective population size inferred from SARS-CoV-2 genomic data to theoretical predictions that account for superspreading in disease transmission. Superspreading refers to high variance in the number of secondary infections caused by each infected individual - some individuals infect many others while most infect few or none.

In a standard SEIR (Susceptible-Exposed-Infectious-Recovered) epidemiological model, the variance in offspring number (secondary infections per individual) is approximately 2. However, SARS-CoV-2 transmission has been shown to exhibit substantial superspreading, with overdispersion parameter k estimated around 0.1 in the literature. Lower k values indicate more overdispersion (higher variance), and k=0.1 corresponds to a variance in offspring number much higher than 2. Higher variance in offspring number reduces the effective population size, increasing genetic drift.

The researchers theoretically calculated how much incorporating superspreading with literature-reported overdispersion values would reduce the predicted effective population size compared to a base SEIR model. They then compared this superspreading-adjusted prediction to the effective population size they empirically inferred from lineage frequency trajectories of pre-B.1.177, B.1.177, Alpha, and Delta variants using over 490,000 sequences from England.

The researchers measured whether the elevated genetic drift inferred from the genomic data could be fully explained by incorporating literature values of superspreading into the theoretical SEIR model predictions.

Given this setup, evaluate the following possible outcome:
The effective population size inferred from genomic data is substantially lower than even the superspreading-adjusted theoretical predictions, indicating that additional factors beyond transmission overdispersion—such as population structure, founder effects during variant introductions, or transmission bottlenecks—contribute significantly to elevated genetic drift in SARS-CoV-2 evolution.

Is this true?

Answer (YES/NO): YES